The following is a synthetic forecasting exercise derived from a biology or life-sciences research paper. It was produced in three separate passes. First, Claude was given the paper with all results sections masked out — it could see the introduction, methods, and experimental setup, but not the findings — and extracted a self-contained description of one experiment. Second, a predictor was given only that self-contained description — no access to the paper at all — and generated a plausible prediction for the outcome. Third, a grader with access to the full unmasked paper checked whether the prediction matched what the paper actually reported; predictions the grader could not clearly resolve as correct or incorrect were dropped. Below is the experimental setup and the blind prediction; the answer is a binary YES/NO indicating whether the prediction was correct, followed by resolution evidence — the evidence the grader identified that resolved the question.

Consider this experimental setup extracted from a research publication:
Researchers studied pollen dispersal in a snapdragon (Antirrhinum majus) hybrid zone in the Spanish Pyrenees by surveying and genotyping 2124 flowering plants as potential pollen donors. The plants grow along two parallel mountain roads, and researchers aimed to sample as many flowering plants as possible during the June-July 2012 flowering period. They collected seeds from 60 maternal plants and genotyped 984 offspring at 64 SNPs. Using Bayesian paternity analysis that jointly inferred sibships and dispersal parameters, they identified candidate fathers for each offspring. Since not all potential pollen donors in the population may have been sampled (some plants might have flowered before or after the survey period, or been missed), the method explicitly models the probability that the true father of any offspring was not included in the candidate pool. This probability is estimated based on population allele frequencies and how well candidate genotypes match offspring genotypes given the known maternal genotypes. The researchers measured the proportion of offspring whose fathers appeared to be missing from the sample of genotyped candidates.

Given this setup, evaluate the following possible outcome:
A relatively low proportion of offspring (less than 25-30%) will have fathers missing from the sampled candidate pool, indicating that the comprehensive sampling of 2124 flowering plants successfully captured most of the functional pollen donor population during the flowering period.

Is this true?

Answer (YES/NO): NO